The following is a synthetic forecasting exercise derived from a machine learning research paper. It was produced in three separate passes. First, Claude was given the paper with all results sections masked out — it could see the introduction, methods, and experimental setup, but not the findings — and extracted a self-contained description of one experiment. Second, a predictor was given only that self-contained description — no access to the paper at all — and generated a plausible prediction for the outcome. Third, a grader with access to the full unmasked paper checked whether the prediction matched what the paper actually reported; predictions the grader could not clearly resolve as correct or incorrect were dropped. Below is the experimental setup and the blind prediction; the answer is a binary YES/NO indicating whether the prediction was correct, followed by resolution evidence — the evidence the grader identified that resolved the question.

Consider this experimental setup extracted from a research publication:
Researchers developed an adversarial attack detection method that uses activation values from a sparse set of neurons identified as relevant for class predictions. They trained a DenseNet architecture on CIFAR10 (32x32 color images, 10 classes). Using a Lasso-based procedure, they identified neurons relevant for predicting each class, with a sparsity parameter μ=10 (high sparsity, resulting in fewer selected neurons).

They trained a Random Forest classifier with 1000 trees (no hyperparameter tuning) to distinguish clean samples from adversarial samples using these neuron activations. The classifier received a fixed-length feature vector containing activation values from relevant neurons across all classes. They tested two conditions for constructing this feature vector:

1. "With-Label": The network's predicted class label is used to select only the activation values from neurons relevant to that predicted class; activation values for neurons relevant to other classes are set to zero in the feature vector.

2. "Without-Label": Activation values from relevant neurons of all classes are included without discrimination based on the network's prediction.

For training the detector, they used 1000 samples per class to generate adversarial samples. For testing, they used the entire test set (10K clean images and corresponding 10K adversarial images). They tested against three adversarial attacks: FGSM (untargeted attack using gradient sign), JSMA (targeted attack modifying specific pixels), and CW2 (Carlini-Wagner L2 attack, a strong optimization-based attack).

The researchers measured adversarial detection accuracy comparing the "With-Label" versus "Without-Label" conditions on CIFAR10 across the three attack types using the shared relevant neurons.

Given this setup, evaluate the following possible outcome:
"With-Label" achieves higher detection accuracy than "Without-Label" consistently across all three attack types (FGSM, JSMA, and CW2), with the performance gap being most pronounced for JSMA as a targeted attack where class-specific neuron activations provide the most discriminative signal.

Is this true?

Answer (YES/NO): NO